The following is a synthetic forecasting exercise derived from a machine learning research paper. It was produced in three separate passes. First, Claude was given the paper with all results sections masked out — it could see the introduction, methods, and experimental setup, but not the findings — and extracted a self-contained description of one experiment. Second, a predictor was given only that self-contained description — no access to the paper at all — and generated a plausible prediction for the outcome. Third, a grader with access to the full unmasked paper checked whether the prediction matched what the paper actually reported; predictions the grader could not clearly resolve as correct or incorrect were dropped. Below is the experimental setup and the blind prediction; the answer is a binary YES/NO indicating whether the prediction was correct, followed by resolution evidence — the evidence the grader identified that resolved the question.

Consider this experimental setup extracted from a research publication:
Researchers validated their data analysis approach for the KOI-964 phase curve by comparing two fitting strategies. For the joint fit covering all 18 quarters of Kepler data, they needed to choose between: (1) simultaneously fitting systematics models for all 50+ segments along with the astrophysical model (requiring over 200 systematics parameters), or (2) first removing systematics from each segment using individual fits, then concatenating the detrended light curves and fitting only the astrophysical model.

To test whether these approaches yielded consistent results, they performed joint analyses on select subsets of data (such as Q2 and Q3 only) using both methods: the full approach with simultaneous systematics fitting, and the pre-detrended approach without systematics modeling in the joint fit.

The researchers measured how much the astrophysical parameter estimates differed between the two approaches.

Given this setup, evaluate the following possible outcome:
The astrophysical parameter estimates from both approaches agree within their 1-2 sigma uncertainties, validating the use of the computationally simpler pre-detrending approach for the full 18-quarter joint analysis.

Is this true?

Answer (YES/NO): YES